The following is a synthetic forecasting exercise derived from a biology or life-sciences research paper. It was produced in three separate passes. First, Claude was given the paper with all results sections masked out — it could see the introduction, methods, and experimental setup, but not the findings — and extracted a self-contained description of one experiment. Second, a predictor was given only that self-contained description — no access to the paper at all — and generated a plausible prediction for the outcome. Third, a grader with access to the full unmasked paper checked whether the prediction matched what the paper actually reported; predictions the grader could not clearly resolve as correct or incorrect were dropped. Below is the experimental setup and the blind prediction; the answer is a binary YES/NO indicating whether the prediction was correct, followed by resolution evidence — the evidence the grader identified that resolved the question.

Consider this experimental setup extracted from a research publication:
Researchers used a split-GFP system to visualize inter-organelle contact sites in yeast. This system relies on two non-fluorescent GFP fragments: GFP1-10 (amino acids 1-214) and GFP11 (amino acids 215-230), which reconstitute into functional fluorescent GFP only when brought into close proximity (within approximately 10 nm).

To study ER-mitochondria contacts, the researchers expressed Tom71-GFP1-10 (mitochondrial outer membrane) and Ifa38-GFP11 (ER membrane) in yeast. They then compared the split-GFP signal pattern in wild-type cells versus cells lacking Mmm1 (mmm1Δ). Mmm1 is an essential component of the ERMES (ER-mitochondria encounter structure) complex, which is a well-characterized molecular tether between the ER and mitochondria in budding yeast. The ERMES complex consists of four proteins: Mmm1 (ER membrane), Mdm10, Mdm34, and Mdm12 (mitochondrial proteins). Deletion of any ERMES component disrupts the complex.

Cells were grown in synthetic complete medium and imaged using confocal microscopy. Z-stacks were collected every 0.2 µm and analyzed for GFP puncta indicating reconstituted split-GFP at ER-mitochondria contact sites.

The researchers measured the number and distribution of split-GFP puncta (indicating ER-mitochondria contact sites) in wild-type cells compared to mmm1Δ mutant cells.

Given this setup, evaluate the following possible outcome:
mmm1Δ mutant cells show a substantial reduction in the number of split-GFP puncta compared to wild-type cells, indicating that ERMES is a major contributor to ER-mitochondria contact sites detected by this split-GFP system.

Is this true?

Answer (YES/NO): NO